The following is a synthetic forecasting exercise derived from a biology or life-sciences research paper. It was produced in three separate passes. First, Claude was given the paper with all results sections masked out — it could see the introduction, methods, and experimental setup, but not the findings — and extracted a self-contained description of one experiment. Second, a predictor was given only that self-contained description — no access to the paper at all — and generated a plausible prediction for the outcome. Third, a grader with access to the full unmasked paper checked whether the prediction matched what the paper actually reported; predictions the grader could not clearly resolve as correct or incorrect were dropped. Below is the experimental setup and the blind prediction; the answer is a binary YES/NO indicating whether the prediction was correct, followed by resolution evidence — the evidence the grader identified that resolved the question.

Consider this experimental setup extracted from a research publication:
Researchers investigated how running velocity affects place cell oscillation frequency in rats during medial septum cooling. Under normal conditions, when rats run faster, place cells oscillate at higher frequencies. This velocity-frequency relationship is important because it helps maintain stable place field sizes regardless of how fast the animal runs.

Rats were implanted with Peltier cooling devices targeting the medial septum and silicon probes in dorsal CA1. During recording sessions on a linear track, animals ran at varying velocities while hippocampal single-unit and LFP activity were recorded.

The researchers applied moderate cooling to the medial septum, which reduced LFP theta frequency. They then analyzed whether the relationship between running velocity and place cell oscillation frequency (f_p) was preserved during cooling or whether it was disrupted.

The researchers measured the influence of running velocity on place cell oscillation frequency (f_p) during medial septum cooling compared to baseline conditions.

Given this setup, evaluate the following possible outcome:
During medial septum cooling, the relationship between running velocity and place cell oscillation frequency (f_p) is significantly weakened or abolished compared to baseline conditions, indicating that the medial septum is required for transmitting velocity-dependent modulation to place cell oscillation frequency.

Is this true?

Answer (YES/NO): NO